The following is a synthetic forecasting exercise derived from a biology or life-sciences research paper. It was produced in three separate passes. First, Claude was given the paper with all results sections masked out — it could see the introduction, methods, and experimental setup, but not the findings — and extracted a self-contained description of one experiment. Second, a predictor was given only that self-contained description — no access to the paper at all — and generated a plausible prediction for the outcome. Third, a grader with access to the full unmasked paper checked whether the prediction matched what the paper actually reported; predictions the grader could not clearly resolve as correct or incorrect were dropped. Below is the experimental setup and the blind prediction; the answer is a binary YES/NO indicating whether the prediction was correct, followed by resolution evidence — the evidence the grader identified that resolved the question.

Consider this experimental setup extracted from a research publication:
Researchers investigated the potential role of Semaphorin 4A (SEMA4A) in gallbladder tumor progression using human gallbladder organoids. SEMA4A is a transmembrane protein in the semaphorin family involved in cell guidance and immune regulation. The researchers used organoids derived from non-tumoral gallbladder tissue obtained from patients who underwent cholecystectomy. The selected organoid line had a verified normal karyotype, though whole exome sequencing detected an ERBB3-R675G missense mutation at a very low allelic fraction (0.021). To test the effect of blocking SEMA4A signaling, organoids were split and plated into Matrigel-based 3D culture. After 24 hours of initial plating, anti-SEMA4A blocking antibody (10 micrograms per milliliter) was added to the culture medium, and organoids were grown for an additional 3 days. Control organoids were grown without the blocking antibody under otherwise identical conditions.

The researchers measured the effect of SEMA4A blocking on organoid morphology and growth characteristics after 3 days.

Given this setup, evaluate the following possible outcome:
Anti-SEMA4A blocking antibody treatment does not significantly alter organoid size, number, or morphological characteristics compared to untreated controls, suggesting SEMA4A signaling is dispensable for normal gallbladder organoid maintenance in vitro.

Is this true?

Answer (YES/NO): NO